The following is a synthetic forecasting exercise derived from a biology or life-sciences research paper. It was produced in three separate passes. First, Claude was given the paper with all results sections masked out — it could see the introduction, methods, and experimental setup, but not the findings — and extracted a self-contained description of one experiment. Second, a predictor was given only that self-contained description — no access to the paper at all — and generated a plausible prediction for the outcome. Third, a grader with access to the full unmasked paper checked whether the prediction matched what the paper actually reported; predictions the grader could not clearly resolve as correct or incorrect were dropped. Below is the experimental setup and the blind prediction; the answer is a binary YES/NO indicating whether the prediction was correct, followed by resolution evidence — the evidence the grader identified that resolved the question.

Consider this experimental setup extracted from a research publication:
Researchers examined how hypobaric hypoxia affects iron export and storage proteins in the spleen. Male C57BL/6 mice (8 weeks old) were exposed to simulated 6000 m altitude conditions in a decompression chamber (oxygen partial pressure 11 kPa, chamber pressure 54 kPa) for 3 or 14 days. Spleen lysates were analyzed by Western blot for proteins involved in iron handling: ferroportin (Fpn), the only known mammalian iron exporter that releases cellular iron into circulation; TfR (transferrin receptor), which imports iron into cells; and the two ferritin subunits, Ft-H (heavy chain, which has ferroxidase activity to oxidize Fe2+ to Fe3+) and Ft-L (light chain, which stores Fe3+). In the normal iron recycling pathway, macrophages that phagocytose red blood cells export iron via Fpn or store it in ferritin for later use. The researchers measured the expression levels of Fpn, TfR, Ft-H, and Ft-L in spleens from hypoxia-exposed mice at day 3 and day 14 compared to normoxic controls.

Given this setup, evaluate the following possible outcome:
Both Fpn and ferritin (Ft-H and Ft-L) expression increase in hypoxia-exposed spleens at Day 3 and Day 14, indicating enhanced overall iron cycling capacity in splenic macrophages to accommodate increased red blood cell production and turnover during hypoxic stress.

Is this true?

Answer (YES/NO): NO